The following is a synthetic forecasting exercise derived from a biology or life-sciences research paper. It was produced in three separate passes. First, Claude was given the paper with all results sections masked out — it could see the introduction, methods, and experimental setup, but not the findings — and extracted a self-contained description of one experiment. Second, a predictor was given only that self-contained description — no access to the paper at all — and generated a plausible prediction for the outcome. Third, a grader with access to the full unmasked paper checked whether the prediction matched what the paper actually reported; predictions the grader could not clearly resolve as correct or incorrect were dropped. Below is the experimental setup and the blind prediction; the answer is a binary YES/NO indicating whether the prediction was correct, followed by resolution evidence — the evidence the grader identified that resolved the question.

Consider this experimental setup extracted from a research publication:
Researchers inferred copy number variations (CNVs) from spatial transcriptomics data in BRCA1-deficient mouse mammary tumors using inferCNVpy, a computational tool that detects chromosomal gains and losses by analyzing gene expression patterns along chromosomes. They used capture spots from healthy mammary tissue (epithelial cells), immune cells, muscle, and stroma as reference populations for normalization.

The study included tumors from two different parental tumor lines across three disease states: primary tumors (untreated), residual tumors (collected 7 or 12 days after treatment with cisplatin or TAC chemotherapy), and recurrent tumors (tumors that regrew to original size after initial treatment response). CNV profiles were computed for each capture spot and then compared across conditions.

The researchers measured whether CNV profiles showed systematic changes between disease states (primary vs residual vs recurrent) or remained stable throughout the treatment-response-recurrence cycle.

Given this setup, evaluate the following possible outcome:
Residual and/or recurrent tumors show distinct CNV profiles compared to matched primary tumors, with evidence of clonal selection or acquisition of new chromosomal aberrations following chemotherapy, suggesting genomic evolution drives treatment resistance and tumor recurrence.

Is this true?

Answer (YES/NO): NO